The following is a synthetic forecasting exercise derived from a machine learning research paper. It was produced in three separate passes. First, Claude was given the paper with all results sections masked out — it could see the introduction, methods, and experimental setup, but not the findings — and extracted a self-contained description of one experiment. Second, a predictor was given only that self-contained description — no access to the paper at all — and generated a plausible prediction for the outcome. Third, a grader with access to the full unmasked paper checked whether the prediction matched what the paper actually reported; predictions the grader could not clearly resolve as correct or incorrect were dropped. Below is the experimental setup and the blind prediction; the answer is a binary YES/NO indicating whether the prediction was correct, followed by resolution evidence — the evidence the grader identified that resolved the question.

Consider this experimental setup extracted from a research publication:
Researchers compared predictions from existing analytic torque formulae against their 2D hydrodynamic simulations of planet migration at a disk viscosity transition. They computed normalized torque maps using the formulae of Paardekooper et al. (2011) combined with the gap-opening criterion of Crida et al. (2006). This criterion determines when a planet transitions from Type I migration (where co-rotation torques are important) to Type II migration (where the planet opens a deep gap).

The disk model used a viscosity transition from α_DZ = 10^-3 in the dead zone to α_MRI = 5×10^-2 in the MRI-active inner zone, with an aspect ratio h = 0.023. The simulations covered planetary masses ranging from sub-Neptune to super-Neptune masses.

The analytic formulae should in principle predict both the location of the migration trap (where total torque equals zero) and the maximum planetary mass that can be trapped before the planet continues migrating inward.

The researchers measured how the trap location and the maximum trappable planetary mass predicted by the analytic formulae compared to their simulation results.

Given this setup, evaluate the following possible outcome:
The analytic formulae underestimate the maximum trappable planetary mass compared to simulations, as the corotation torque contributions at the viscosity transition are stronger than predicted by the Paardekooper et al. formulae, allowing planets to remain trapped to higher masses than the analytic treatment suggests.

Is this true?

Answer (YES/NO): NO